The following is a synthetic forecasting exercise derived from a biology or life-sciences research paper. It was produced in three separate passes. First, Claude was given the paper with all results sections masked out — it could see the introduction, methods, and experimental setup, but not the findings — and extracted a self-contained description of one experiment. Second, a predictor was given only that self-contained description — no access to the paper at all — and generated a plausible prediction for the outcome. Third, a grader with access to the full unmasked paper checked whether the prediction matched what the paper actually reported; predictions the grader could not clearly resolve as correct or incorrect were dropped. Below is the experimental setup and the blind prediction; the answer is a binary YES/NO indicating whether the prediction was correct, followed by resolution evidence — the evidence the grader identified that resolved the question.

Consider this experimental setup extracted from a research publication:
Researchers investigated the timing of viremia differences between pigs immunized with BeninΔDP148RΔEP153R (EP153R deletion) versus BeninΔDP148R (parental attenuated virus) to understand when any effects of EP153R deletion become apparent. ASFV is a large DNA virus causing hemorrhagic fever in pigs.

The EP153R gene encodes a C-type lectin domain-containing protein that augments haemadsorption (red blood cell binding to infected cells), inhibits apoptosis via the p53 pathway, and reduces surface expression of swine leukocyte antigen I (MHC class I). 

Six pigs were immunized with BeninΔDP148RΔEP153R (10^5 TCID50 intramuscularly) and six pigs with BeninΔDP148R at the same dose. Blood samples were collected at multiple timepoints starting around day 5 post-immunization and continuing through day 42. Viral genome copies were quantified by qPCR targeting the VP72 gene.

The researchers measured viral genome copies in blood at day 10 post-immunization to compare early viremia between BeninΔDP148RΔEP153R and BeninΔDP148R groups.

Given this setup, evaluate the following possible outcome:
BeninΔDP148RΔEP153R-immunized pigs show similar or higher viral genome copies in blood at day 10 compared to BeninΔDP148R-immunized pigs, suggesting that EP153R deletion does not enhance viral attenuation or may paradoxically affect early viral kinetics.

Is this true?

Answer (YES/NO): YES